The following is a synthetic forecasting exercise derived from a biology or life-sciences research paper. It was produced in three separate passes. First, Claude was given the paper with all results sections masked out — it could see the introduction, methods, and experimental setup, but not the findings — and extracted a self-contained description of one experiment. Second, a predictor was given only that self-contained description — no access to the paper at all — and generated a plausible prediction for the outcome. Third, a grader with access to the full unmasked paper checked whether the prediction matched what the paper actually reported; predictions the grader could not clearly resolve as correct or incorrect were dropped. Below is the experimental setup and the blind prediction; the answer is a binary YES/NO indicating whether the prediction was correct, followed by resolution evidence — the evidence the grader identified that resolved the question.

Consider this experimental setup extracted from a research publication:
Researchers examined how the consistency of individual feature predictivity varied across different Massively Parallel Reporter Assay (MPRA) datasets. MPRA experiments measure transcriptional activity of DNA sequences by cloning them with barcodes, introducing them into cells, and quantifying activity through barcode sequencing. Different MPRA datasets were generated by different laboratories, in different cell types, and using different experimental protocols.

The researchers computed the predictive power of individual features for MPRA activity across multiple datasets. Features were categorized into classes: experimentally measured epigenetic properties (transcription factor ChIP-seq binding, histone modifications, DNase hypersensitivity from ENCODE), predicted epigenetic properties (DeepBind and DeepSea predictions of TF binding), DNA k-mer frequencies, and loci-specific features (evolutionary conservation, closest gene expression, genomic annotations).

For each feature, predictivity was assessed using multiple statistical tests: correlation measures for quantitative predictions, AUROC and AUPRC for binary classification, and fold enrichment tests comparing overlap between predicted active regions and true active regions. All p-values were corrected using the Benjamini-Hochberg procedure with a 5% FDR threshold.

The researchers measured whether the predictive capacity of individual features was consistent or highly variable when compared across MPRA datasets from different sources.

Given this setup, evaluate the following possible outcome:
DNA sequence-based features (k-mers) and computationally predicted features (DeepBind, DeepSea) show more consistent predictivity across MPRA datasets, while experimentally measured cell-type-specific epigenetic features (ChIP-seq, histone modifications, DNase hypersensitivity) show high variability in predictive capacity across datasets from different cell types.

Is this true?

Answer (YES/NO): NO